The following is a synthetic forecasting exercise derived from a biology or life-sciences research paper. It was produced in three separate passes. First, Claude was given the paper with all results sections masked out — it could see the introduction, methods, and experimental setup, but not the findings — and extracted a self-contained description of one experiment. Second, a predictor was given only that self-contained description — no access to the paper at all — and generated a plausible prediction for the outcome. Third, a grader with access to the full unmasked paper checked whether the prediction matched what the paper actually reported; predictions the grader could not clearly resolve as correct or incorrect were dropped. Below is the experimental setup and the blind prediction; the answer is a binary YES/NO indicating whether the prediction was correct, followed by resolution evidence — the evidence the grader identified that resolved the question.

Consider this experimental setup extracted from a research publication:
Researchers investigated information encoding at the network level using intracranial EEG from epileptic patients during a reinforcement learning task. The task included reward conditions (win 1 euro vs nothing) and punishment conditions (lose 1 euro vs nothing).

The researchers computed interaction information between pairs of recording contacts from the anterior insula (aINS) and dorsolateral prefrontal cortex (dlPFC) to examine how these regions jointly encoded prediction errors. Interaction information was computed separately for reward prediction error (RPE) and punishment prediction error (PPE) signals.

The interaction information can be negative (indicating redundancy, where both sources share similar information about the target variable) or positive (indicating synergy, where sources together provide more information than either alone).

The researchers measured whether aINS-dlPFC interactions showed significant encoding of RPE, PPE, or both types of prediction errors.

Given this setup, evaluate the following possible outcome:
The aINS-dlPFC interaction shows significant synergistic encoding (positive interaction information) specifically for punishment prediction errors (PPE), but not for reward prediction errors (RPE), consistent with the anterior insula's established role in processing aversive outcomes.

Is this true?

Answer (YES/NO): NO